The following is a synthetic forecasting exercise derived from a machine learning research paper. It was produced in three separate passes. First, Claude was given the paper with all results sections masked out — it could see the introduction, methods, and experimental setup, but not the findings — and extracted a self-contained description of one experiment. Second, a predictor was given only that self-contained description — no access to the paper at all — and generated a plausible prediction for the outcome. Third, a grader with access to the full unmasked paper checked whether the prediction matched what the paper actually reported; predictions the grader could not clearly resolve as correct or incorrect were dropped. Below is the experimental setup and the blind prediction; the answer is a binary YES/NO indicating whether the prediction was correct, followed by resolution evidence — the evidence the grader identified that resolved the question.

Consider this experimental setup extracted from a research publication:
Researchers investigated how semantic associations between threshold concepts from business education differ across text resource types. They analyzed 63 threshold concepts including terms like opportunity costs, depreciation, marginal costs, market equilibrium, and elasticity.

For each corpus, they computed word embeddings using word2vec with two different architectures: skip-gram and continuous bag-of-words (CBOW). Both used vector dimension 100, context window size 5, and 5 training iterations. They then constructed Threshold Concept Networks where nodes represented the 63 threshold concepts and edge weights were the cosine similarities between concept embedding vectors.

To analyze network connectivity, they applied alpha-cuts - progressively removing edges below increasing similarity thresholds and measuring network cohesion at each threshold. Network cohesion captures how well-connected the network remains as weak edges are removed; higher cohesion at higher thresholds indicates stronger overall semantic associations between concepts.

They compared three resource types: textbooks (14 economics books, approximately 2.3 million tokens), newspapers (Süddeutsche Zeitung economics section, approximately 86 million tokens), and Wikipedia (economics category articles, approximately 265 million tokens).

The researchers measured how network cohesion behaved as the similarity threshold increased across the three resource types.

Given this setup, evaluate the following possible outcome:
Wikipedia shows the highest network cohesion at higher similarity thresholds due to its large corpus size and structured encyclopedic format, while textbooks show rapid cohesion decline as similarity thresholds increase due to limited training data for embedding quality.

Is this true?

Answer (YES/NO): NO